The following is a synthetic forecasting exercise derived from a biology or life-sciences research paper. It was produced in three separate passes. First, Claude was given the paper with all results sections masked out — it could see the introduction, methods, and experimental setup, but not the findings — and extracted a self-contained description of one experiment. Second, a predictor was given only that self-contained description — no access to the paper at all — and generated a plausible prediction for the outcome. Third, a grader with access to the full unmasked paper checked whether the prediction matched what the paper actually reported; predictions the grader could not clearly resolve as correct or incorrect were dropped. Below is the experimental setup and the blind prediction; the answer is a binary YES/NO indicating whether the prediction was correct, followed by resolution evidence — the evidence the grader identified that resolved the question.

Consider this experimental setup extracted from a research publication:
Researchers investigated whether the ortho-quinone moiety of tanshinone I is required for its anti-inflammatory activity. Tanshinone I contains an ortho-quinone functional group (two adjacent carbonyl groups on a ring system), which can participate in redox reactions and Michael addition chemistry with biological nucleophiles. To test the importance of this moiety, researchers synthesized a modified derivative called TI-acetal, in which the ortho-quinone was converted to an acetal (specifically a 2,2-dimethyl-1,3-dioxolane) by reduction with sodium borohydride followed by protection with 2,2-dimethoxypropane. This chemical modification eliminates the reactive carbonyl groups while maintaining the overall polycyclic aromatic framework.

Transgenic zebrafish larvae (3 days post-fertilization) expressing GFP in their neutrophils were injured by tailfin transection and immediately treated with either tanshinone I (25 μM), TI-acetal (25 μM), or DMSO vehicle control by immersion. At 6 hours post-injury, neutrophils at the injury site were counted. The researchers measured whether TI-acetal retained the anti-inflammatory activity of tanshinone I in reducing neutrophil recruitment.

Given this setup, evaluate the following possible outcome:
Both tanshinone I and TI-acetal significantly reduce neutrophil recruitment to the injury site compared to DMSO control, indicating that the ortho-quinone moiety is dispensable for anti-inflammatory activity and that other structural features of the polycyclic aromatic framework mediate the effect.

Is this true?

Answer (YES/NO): NO